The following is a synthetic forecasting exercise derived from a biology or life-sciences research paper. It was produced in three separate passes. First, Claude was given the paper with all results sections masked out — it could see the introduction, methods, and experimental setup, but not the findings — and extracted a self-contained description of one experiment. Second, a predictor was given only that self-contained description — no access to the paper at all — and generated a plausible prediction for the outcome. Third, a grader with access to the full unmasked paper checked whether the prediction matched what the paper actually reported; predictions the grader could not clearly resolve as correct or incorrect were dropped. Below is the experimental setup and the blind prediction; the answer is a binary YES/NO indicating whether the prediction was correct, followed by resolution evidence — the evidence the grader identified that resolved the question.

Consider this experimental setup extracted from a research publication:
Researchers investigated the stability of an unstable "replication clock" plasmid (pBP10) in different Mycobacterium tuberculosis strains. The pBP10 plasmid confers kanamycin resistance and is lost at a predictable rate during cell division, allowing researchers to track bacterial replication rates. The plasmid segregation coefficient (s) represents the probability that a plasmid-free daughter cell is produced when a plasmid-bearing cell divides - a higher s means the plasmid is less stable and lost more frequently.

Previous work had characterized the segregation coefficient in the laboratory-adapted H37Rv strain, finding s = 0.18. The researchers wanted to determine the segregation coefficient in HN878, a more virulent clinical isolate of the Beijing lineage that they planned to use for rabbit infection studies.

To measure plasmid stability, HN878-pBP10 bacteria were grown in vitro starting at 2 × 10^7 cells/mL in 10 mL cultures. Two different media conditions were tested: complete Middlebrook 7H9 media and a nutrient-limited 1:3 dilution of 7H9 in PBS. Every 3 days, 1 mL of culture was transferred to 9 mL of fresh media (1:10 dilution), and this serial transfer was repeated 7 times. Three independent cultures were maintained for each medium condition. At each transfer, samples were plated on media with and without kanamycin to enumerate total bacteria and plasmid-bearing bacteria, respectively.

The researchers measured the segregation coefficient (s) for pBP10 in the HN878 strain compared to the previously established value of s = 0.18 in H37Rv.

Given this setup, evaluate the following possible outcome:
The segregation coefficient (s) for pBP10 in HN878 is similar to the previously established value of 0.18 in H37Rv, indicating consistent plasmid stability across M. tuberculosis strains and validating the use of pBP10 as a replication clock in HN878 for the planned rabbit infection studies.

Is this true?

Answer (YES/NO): NO